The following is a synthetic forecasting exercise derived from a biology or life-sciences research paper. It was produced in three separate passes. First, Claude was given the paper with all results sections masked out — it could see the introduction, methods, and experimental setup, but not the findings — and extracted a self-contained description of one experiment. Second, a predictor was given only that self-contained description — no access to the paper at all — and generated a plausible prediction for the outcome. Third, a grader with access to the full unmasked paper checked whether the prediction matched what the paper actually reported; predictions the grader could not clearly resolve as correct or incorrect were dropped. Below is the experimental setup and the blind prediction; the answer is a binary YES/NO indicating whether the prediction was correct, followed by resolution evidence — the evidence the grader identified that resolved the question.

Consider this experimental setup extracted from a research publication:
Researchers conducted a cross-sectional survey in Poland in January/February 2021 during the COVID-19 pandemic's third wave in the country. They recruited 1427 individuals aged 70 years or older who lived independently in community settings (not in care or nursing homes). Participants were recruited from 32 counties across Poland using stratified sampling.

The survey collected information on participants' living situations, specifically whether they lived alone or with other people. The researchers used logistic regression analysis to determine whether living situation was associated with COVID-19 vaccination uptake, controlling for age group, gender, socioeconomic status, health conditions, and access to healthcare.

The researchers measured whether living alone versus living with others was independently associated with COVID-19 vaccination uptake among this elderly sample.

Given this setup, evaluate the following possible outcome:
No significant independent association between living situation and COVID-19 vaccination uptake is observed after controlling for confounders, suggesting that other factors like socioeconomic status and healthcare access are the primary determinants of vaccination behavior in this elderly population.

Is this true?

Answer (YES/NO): NO